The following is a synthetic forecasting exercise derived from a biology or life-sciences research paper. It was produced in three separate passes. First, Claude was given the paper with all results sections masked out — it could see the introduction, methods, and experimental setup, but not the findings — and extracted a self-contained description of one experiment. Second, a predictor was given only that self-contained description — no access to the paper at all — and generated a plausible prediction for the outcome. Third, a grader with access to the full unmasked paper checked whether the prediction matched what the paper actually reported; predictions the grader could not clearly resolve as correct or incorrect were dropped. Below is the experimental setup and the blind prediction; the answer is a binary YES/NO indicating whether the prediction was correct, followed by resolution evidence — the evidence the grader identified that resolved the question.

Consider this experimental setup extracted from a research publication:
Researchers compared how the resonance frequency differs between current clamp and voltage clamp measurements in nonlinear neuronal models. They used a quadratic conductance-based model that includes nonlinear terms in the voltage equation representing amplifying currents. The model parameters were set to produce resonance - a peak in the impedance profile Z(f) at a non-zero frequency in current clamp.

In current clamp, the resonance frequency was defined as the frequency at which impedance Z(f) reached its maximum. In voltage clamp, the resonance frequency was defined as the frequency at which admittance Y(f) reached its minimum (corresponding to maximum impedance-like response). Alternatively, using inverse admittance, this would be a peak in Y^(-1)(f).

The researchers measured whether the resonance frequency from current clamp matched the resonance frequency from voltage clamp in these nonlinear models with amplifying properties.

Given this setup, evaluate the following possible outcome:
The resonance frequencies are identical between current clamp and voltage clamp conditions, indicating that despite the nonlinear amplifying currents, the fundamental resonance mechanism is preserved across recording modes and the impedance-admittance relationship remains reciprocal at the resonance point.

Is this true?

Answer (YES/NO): NO